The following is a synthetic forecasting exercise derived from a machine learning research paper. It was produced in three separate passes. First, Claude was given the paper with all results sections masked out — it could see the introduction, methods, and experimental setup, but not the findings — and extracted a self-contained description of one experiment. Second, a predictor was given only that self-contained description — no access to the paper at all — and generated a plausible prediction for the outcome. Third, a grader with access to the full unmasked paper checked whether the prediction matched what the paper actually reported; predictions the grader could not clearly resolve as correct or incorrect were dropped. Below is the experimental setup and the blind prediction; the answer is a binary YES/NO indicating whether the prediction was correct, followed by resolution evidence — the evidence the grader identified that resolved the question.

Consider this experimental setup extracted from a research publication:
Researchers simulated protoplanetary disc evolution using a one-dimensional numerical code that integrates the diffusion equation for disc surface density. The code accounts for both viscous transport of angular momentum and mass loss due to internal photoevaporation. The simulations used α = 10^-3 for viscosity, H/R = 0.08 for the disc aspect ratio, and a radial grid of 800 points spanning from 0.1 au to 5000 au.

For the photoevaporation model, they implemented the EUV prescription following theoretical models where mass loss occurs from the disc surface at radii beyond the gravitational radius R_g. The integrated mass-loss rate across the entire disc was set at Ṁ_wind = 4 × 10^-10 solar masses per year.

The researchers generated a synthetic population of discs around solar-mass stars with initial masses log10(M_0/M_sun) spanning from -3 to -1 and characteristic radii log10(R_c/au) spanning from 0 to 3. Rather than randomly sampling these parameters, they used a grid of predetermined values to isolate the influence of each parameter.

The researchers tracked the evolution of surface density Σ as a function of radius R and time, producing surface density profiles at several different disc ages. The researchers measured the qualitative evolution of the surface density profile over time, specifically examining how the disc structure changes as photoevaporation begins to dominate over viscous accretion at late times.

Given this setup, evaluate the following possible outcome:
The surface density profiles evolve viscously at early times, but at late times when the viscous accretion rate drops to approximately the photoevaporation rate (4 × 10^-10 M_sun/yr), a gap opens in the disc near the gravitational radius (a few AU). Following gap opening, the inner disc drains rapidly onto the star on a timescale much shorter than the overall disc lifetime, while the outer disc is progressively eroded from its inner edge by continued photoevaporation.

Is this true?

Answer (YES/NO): YES